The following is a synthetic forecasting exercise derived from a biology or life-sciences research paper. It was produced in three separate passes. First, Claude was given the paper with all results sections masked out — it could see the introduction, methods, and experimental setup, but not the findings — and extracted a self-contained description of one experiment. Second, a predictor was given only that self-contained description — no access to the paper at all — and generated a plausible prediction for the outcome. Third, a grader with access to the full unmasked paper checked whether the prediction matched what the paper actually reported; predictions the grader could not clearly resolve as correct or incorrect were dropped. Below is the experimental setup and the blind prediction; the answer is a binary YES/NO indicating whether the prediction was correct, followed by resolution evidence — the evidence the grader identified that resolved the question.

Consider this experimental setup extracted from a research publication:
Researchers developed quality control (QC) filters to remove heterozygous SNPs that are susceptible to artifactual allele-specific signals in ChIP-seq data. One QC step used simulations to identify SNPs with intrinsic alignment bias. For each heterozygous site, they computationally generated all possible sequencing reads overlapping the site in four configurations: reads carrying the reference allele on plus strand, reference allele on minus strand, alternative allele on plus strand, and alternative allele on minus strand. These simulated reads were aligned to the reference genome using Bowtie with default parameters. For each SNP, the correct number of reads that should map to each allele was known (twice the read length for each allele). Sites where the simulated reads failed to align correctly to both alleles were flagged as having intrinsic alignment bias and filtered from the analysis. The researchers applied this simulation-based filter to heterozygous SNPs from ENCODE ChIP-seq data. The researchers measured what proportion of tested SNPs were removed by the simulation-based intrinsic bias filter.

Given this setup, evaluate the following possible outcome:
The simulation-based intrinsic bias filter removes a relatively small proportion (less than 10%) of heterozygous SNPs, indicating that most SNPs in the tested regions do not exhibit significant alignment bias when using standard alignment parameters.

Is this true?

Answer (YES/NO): YES